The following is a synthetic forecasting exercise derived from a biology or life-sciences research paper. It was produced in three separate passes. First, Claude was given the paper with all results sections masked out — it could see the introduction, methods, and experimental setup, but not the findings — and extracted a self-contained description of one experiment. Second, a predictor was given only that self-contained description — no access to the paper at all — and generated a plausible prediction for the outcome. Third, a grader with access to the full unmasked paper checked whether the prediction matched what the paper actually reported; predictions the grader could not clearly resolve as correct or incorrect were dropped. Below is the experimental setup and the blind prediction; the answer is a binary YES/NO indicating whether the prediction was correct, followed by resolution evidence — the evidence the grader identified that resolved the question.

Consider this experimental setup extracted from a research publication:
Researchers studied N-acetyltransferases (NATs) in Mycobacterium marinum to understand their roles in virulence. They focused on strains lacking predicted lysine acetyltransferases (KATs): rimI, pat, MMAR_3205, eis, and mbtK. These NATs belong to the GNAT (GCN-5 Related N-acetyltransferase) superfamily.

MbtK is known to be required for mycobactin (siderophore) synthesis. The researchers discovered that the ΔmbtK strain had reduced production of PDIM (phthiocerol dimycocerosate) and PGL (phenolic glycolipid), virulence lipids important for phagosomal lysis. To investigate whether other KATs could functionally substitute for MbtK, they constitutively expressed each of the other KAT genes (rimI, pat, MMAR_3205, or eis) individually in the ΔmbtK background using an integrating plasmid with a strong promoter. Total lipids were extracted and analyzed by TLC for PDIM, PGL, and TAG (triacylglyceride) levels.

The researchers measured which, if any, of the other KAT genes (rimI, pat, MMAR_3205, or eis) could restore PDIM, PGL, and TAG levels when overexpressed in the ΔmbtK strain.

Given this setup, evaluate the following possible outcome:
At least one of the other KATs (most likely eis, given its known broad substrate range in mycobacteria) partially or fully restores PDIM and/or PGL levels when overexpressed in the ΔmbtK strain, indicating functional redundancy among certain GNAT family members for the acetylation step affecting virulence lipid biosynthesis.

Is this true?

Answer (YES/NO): YES